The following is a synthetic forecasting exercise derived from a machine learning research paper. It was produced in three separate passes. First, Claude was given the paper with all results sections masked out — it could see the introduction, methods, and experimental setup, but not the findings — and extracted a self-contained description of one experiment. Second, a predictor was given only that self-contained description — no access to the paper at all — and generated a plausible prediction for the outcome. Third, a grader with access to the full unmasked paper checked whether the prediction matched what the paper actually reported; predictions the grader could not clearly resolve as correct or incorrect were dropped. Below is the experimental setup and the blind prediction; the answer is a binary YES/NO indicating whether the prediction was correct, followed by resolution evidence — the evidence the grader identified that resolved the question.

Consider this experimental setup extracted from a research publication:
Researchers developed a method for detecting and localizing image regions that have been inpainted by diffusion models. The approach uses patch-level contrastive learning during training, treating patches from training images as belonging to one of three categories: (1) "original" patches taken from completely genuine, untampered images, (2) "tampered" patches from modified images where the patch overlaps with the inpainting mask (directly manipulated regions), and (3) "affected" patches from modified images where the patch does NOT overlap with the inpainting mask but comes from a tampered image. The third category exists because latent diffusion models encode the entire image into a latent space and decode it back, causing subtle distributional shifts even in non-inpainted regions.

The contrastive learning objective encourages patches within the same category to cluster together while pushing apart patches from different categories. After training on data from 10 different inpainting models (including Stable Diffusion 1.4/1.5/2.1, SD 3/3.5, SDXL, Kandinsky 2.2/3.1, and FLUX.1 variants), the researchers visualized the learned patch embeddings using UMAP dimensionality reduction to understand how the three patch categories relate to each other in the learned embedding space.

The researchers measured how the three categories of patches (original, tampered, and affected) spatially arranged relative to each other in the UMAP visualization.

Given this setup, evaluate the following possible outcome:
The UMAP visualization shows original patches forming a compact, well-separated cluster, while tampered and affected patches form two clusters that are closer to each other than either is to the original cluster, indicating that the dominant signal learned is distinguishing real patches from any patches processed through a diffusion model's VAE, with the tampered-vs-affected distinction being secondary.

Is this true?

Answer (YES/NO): NO